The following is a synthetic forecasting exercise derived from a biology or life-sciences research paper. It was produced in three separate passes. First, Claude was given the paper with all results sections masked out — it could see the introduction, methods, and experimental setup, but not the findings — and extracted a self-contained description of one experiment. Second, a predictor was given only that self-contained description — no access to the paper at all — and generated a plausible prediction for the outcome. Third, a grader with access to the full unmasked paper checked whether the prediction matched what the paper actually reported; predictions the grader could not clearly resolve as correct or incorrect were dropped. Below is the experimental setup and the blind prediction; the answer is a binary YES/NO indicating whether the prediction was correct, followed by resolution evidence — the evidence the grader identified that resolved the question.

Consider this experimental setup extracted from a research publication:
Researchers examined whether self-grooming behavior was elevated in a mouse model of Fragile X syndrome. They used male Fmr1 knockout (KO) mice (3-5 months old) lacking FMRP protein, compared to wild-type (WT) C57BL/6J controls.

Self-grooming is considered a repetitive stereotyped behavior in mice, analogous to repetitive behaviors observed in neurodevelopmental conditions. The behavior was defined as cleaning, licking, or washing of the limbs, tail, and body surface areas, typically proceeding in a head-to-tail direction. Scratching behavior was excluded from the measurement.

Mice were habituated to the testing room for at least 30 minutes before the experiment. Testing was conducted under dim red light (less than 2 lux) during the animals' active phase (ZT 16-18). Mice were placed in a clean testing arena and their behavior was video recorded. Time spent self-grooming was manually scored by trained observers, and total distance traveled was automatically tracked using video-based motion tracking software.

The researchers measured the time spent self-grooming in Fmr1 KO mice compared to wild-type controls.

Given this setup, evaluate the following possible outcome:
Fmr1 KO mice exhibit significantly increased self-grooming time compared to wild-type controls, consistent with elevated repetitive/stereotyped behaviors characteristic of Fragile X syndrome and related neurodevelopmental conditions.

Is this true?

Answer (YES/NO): YES